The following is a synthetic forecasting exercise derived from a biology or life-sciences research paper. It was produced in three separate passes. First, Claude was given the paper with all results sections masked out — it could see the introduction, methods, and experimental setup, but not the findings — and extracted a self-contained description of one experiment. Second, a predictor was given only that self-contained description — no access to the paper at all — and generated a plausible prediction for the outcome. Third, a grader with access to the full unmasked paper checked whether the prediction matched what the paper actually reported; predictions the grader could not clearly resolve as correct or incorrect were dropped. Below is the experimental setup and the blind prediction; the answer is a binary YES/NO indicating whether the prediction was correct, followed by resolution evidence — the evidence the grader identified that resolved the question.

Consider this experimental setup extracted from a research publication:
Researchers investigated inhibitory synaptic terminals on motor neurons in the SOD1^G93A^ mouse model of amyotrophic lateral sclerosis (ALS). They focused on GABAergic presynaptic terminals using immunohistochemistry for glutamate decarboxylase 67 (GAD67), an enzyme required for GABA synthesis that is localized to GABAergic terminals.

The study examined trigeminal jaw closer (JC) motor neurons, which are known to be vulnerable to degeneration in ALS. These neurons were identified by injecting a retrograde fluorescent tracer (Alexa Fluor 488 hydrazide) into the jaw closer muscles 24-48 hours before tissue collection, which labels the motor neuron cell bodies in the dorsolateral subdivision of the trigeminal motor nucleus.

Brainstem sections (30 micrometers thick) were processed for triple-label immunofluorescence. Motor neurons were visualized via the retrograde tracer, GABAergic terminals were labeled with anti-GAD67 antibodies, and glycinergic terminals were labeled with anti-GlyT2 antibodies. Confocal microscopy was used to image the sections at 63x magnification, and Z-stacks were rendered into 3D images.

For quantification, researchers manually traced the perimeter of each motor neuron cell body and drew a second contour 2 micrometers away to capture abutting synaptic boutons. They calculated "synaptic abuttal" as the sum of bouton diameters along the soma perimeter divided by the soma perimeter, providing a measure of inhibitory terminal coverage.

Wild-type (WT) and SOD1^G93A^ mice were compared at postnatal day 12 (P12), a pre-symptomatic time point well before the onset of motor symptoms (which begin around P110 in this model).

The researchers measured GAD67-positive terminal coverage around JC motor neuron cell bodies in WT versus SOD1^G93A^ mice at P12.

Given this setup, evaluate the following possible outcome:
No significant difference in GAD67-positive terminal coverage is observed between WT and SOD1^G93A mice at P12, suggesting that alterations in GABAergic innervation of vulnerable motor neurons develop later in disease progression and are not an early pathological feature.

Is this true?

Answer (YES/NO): NO